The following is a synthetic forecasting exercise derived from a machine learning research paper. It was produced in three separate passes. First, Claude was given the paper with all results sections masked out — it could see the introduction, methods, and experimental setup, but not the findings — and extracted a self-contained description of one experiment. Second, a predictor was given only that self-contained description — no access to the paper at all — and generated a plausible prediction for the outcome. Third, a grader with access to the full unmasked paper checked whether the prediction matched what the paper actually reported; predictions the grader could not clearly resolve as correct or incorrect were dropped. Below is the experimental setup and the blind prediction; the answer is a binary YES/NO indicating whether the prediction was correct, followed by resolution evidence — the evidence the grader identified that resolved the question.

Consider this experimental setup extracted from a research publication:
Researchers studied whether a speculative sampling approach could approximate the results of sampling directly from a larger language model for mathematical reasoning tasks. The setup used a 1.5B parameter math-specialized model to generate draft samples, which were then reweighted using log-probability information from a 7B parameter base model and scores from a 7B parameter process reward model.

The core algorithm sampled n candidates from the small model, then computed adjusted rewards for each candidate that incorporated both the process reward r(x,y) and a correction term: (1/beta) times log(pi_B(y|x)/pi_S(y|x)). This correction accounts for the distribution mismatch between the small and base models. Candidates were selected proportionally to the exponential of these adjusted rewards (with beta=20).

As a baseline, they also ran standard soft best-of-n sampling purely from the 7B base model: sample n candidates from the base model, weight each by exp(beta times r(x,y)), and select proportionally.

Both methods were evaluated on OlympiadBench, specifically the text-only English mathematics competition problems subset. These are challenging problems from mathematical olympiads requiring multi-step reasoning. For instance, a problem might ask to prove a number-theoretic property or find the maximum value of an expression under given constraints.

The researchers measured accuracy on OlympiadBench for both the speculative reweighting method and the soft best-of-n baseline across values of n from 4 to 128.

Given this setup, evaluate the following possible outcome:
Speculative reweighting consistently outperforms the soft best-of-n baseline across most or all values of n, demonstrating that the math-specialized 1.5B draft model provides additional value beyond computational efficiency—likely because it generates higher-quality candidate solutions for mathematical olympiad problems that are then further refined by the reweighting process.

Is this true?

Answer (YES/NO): NO